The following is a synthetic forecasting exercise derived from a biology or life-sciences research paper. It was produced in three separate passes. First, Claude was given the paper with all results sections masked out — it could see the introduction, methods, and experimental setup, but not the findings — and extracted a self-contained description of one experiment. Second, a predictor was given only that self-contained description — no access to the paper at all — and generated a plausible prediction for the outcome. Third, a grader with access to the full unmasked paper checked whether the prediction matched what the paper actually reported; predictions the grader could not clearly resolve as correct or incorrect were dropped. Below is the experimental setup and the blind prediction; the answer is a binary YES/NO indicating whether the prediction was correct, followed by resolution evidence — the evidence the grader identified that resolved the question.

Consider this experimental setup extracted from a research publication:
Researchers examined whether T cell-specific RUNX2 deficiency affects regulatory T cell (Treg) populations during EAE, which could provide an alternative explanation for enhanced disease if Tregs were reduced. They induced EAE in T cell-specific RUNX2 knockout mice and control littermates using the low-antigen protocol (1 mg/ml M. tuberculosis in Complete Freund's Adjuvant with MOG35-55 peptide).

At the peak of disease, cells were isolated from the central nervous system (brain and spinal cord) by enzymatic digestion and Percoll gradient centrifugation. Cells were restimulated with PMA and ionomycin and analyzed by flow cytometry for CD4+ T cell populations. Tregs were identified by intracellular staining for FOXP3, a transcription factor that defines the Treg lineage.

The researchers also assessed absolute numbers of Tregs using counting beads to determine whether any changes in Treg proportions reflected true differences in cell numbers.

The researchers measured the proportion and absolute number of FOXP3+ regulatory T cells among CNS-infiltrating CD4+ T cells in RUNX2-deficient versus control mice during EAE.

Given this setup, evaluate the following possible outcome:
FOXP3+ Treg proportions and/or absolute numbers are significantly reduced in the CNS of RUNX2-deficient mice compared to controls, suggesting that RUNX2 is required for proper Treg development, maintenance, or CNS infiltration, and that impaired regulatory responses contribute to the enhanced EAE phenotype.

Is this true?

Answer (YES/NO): NO